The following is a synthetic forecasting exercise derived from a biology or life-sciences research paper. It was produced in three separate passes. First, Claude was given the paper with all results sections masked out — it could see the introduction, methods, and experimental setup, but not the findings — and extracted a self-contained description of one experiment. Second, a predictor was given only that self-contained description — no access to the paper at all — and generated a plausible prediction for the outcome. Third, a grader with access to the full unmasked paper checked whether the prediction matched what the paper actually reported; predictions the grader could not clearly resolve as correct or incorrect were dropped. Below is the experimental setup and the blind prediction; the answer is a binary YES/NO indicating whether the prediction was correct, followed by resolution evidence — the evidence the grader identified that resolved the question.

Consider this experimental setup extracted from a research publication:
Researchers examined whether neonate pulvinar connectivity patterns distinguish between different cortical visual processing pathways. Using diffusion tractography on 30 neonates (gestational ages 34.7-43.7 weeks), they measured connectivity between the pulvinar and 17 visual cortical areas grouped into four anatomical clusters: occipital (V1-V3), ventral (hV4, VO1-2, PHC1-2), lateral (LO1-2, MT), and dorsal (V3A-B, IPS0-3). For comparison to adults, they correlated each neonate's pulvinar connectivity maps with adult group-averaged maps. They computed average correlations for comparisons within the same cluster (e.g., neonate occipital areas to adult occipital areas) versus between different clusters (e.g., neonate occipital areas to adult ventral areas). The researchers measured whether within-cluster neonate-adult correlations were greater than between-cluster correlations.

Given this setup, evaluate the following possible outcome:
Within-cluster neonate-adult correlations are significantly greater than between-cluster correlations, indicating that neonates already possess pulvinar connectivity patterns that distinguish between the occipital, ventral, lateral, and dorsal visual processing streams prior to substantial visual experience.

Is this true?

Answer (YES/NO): YES